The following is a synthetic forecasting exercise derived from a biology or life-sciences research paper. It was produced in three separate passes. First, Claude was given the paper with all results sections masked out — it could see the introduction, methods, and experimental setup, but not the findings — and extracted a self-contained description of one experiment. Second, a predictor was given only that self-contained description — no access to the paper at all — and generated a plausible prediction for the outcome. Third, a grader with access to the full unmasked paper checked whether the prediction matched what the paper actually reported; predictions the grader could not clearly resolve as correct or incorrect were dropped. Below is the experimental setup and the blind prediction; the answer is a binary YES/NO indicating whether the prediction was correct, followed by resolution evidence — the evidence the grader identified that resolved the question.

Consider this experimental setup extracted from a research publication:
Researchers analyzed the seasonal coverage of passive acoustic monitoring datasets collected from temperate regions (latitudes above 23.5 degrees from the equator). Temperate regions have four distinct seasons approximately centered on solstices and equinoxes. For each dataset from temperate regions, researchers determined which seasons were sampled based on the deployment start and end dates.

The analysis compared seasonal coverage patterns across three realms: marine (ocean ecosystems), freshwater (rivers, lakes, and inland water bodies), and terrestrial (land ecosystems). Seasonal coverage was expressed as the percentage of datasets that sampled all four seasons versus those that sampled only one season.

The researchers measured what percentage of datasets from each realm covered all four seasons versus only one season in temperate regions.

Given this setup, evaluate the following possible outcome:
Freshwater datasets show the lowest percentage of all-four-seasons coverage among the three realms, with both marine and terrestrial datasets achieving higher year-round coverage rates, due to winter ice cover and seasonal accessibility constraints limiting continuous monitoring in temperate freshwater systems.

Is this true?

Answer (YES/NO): NO